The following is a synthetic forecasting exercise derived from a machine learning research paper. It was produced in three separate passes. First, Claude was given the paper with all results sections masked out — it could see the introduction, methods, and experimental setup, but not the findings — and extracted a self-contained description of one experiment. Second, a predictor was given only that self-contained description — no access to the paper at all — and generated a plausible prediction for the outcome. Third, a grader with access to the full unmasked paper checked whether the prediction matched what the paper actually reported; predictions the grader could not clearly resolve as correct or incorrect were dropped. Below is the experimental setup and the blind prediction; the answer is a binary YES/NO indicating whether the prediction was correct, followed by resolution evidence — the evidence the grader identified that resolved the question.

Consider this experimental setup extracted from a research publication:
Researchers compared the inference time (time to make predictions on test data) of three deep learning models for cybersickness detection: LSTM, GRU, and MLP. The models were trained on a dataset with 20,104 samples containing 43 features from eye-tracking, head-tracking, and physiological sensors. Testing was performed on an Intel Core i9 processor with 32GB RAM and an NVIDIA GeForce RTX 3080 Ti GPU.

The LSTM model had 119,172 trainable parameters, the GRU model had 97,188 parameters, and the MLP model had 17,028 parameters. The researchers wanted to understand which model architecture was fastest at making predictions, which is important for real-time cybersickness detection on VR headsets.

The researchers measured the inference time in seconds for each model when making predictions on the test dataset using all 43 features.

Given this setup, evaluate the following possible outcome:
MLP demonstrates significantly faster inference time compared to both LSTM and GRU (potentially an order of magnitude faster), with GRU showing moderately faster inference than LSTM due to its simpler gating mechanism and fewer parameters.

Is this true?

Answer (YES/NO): NO